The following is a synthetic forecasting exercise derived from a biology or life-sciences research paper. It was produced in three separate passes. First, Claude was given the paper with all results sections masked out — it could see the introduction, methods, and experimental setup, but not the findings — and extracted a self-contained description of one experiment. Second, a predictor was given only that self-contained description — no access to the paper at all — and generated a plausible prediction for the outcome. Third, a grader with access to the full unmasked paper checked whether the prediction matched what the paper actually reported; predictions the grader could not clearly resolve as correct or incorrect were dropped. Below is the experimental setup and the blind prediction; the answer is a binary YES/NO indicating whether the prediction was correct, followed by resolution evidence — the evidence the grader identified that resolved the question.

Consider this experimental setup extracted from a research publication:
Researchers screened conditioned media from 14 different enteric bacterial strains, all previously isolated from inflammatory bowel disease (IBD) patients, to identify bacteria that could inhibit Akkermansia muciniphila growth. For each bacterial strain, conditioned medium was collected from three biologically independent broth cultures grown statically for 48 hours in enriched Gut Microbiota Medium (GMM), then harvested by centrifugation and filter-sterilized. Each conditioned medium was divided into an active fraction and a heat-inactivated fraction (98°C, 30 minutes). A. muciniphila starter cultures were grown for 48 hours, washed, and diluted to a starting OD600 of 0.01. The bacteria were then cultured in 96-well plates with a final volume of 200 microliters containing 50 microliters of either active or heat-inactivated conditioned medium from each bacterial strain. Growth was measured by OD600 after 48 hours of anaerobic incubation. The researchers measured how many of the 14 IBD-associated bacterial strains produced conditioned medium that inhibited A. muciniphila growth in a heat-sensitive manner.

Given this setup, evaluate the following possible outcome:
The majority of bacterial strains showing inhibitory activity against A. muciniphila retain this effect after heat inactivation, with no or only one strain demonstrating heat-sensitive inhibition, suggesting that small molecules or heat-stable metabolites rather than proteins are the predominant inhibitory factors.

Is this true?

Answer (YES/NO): NO